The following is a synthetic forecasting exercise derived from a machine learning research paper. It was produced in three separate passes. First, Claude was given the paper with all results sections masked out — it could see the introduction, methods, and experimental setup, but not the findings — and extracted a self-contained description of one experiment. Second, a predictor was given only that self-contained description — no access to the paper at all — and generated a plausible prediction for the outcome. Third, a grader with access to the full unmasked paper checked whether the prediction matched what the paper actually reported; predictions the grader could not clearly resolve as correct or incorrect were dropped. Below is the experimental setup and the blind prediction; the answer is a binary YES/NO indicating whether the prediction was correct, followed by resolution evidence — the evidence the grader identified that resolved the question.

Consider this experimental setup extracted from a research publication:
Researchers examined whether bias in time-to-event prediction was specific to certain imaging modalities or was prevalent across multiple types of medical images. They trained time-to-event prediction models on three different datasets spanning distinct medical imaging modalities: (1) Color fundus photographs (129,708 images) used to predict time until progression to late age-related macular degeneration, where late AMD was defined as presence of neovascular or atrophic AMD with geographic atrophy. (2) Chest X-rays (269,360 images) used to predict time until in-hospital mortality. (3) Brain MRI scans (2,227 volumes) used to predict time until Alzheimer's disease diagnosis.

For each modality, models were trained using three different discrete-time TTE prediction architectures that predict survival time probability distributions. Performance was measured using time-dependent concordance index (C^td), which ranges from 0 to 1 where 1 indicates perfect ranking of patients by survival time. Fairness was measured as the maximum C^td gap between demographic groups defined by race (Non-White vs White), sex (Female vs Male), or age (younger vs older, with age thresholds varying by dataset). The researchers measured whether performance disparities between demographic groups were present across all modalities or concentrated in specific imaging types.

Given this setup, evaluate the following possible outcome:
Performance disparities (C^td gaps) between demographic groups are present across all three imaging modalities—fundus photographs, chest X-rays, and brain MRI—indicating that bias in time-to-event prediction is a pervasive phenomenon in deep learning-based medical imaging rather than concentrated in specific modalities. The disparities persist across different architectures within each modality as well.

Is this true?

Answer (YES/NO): YES